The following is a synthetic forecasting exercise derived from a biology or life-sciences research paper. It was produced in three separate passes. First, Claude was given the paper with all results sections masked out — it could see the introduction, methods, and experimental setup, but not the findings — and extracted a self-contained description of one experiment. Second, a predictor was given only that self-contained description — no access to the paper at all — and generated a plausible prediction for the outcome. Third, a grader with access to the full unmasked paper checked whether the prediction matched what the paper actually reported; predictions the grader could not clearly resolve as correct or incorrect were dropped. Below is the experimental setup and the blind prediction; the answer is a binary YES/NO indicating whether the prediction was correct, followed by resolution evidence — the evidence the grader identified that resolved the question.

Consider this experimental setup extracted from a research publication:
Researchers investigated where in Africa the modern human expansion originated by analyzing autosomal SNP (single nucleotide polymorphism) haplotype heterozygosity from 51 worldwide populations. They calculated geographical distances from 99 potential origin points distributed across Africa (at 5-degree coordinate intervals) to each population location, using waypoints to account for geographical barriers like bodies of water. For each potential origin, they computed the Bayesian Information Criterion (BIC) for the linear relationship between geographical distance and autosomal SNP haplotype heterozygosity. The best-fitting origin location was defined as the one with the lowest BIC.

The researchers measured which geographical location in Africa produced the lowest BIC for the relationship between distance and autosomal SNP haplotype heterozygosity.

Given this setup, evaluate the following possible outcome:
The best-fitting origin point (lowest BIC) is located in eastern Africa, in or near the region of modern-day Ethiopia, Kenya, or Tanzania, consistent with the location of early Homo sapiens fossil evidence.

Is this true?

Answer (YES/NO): NO